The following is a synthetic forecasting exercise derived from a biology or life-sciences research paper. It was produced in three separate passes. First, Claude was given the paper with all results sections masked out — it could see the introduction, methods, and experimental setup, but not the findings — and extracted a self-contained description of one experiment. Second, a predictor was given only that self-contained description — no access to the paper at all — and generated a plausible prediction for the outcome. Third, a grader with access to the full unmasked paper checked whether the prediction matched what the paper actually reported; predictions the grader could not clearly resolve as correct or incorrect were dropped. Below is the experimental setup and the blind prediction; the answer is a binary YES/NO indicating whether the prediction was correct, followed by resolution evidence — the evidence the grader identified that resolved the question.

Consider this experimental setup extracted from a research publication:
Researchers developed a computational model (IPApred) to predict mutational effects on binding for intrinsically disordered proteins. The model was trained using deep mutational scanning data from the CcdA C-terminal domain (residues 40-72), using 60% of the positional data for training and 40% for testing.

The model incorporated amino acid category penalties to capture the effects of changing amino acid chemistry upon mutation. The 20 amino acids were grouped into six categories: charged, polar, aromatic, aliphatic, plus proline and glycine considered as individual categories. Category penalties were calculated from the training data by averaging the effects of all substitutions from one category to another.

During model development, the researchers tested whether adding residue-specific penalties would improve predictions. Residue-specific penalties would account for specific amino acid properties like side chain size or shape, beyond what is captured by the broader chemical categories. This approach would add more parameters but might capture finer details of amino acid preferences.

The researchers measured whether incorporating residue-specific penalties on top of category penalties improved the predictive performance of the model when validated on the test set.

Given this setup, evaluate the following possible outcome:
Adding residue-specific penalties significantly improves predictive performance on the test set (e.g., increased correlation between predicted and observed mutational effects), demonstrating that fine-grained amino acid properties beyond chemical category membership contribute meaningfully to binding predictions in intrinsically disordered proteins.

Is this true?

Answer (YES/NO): NO